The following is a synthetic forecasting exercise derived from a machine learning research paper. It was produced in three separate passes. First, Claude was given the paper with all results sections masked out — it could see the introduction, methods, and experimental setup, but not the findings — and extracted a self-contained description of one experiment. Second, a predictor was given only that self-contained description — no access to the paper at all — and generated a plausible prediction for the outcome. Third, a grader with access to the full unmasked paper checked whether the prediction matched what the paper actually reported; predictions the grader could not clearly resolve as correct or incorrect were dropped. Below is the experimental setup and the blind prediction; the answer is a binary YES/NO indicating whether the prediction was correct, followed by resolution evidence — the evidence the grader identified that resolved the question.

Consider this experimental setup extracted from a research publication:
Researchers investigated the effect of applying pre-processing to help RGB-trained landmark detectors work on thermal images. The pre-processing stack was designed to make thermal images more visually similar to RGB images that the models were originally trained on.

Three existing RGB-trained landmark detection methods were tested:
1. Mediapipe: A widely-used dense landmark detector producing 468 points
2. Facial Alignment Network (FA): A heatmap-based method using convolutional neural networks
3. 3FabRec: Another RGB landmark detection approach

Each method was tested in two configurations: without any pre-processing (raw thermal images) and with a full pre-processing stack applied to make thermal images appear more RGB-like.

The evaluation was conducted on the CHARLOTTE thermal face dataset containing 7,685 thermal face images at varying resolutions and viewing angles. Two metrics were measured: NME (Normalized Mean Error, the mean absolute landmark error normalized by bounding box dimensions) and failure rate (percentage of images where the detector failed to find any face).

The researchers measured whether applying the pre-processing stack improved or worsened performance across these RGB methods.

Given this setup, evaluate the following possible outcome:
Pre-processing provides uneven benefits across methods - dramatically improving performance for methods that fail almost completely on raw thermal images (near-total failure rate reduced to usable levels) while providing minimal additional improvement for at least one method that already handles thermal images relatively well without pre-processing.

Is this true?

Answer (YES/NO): NO